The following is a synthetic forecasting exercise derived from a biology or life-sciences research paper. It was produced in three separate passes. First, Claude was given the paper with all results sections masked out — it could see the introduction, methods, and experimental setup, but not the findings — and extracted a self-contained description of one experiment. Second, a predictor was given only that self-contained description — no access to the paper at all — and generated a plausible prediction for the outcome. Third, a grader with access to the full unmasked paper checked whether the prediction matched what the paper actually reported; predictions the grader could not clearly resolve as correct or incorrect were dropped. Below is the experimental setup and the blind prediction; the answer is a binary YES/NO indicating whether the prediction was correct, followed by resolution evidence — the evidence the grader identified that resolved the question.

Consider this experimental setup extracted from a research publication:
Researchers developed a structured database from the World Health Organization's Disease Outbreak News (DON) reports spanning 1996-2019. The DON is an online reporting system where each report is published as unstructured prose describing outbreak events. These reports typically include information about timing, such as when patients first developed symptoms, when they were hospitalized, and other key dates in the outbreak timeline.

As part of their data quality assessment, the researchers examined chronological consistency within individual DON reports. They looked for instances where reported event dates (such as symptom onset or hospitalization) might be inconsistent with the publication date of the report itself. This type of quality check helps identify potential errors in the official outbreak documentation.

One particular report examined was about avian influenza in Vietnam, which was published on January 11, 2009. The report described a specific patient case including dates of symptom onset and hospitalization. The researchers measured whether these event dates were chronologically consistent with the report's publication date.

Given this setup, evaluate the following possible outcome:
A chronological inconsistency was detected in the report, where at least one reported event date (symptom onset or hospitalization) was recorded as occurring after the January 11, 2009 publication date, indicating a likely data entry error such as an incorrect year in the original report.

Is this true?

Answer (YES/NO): YES